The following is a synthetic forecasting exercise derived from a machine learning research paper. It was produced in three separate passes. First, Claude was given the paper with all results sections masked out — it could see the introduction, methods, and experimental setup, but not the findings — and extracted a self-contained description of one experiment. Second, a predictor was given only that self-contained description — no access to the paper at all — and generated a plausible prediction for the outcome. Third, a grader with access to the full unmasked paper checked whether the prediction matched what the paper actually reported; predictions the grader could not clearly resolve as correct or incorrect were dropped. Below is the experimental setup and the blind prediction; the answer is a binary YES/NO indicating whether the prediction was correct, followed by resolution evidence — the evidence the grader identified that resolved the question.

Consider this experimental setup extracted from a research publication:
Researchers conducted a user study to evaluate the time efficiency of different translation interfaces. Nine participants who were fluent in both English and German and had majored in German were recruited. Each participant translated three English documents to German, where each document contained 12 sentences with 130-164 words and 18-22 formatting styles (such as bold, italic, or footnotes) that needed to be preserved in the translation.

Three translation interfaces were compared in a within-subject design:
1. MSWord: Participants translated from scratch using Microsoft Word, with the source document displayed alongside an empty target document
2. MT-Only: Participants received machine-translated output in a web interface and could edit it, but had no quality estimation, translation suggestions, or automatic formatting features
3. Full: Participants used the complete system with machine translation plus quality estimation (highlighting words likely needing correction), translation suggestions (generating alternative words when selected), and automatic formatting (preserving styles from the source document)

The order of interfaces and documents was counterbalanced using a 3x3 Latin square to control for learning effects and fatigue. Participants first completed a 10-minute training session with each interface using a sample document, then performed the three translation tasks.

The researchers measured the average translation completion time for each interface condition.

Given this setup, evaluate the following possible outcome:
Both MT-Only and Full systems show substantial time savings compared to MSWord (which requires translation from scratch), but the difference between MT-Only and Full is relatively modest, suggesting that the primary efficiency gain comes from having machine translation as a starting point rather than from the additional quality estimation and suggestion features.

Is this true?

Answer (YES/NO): YES